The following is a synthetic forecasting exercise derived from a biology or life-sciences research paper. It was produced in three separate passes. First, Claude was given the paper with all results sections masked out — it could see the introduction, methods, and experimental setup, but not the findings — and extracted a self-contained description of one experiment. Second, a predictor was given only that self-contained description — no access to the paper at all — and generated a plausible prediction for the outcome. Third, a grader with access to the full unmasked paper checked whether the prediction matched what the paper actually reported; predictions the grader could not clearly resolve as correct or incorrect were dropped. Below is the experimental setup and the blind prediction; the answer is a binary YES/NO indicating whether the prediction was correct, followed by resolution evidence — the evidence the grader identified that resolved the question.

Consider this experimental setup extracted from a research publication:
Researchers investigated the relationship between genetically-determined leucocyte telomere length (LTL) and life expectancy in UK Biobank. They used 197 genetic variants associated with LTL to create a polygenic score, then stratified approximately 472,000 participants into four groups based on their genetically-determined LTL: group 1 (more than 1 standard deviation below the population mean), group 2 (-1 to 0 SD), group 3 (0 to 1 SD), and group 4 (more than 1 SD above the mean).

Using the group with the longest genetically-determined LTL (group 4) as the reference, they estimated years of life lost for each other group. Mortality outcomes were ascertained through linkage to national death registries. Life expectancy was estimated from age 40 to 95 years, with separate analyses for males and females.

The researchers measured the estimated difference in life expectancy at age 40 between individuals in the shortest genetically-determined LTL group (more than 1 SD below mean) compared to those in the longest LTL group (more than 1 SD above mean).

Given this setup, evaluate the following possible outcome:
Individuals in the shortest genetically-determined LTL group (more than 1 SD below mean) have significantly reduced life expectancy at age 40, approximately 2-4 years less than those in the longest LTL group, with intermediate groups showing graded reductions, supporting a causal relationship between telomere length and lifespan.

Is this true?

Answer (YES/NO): YES